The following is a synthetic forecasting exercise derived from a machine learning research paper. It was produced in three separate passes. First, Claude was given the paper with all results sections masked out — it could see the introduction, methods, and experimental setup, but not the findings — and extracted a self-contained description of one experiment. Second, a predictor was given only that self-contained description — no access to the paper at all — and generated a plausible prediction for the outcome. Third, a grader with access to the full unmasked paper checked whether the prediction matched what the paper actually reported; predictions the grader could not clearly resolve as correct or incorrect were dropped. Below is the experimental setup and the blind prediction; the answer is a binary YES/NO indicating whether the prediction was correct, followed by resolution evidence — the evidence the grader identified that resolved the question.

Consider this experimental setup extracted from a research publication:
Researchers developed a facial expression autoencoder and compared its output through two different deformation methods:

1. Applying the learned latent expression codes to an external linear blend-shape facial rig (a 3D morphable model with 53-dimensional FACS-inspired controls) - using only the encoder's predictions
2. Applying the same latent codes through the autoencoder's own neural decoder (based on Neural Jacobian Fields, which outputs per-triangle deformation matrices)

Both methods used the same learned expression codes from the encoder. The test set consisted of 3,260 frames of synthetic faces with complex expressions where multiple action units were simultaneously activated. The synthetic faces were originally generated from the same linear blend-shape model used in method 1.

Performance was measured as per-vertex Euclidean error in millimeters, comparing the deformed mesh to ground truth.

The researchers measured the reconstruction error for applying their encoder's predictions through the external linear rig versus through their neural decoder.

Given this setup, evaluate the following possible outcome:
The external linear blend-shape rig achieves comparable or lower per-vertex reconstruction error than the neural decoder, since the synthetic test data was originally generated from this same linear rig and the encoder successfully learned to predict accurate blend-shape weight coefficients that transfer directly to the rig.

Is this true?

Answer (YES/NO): YES